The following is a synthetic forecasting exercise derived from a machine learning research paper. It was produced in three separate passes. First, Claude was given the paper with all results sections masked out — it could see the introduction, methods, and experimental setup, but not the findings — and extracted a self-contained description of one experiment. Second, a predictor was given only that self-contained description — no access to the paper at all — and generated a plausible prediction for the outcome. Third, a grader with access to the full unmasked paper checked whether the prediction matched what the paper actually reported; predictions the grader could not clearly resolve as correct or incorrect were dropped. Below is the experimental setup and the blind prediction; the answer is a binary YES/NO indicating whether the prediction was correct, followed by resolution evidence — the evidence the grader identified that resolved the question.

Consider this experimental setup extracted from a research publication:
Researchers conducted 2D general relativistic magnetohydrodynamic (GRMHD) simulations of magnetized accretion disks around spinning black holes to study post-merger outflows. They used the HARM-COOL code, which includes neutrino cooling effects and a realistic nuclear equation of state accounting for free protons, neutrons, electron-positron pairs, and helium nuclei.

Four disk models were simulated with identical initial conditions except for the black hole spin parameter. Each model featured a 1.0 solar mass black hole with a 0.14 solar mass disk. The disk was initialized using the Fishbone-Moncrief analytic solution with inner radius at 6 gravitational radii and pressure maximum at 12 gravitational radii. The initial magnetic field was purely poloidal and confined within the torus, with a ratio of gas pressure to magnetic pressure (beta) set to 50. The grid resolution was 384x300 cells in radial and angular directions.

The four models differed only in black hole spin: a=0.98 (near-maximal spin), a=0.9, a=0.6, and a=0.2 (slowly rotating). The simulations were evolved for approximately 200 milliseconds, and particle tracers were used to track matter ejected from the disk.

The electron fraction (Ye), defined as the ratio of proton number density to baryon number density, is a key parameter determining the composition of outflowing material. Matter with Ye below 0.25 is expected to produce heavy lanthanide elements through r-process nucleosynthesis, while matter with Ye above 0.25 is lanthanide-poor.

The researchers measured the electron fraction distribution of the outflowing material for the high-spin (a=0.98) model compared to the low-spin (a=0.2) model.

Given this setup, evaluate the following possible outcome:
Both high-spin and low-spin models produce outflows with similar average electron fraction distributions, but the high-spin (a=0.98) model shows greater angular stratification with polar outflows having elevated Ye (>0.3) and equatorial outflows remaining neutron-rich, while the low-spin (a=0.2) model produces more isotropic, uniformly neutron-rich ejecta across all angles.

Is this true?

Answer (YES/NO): NO